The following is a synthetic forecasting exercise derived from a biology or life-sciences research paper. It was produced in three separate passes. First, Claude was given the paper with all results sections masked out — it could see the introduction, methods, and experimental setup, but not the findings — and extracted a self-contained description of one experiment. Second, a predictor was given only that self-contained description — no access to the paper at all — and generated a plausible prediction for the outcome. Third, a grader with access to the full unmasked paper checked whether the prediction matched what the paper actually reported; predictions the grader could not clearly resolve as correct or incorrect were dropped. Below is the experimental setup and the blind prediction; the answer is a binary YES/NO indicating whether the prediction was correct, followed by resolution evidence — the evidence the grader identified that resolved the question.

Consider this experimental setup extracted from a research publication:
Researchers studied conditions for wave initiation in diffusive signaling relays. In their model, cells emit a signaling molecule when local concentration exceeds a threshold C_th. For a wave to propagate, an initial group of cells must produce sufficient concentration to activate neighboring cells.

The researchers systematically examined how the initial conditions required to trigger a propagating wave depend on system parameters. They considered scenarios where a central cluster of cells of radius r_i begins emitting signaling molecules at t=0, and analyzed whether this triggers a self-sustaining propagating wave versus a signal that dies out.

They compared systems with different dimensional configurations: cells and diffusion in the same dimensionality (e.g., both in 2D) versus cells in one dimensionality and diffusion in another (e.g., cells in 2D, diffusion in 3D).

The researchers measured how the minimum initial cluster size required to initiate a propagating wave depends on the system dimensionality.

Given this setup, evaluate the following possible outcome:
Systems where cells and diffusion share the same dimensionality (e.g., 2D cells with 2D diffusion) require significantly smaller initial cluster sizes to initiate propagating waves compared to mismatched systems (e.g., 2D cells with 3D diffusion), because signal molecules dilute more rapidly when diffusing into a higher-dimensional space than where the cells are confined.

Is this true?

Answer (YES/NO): YES